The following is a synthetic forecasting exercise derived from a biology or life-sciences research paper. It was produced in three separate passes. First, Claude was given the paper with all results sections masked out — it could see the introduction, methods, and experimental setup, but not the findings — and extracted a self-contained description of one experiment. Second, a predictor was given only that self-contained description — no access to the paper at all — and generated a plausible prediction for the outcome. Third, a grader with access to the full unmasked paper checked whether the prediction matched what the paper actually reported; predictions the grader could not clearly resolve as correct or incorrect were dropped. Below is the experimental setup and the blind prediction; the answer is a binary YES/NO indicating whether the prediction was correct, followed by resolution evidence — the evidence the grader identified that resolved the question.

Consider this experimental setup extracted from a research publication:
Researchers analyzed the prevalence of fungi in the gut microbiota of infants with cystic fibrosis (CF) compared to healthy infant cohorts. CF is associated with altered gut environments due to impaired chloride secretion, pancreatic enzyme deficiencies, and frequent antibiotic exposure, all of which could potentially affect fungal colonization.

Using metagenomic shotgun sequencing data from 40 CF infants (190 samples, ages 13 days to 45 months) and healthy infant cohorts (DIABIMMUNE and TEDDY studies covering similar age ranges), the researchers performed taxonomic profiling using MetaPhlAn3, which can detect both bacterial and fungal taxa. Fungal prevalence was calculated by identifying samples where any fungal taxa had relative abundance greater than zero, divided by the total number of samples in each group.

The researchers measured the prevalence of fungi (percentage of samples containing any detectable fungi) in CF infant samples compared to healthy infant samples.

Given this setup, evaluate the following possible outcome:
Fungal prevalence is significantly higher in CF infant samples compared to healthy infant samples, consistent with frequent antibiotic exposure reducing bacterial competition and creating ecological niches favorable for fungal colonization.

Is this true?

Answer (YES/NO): YES